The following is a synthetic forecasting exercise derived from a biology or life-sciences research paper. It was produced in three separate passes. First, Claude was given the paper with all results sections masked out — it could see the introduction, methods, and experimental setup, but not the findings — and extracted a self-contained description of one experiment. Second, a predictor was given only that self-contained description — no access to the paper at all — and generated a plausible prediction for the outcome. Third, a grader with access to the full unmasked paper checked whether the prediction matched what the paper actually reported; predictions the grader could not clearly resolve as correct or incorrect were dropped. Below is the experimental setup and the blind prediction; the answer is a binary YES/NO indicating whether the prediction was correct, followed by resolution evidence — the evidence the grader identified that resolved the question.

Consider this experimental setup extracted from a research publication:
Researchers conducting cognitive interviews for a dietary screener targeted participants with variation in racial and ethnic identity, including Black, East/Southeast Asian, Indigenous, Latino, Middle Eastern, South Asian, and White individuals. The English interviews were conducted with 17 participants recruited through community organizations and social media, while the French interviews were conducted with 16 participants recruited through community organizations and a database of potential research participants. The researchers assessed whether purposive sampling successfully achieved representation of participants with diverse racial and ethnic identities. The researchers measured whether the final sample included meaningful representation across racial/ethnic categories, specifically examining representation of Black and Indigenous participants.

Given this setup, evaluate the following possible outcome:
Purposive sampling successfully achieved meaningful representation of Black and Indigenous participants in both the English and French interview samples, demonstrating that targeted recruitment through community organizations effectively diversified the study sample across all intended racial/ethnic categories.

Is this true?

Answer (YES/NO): NO